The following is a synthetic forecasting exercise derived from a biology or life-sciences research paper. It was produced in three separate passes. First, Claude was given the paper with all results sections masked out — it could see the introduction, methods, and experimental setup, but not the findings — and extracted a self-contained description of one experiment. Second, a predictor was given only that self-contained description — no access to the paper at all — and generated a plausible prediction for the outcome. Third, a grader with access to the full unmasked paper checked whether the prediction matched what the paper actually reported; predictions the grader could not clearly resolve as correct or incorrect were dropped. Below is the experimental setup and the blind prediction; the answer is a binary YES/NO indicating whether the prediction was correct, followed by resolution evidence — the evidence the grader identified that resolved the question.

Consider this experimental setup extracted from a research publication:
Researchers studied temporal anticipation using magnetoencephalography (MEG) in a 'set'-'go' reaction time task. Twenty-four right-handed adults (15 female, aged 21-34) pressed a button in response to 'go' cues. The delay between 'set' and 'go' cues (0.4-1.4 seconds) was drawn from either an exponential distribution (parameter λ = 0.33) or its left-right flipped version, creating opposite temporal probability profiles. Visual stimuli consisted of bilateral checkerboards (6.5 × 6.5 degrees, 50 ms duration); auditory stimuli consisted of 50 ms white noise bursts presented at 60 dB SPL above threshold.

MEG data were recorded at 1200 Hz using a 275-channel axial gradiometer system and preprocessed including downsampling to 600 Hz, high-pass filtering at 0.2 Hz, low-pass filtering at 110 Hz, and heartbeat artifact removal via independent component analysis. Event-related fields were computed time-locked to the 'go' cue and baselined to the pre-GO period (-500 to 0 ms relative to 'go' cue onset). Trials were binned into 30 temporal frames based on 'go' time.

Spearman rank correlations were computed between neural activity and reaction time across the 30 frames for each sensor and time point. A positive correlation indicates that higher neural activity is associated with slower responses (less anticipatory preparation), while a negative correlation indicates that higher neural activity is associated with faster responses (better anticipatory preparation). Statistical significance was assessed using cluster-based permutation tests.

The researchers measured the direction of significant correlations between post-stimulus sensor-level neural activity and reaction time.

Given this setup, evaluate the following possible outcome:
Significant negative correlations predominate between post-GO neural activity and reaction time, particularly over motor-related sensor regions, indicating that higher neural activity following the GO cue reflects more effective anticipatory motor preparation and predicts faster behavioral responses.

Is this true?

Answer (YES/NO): NO